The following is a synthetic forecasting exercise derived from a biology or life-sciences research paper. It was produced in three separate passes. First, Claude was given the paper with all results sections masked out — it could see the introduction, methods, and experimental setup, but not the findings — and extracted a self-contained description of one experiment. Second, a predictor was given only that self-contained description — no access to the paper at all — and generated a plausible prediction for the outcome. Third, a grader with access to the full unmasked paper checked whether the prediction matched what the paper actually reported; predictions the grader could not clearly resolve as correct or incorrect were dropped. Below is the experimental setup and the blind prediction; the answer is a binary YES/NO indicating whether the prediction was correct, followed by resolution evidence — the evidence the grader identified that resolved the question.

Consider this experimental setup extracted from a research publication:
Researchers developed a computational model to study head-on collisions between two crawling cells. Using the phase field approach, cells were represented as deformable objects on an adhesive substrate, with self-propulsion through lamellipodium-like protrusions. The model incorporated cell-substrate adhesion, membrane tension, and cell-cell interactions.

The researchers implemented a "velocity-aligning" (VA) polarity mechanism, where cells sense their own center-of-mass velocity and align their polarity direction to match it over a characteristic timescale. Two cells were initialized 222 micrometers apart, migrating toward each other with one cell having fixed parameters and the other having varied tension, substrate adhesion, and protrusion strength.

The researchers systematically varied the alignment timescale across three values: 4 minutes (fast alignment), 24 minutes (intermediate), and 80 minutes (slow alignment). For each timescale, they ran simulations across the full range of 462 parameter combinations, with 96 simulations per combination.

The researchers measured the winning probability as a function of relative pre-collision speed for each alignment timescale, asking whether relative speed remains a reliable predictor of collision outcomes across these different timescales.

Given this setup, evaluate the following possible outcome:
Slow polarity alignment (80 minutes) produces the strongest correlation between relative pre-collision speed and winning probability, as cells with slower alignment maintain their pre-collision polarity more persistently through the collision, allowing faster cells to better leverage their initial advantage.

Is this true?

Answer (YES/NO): YES